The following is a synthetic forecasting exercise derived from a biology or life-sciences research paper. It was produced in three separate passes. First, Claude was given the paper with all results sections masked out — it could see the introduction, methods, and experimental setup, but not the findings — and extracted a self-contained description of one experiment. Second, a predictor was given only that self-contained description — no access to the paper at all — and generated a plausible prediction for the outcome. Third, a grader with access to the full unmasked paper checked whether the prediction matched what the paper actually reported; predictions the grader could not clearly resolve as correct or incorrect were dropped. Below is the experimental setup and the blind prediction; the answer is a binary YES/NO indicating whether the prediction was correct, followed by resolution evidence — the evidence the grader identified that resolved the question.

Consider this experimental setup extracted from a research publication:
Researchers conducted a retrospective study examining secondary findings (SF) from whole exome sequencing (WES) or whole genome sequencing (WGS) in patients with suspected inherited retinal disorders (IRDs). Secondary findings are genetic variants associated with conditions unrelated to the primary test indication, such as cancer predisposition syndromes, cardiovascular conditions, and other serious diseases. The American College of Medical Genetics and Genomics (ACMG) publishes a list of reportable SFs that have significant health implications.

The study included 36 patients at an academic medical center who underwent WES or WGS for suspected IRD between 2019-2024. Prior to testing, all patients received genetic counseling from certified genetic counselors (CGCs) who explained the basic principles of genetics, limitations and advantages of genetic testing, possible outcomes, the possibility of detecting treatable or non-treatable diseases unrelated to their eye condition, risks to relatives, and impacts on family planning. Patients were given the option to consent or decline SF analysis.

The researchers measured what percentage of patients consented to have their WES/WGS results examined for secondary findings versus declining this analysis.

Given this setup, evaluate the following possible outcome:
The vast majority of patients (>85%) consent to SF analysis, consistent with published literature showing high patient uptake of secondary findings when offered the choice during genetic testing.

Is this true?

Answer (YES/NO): YES